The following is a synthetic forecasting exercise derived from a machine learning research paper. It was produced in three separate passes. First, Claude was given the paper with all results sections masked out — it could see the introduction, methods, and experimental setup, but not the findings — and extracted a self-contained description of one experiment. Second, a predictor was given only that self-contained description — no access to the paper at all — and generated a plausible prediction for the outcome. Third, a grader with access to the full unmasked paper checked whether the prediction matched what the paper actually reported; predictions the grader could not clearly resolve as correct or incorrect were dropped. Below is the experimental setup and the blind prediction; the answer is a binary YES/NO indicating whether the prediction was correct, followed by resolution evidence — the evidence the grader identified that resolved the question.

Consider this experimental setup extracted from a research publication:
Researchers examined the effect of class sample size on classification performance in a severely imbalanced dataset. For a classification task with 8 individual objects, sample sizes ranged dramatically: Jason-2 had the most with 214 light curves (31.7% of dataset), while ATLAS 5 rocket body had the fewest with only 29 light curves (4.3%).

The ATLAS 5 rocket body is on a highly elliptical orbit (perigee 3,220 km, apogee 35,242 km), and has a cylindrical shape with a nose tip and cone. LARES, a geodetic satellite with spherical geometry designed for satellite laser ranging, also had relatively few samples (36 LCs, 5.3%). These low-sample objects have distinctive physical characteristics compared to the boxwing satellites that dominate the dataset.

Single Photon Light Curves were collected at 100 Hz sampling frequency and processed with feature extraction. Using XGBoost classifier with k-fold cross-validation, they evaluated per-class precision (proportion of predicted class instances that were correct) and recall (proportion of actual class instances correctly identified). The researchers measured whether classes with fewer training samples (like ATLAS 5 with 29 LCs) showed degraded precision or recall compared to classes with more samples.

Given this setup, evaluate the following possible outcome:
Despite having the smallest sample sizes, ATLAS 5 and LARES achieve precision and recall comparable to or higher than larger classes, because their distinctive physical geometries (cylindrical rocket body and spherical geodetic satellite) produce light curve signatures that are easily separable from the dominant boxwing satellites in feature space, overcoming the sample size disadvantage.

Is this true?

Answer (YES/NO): NO